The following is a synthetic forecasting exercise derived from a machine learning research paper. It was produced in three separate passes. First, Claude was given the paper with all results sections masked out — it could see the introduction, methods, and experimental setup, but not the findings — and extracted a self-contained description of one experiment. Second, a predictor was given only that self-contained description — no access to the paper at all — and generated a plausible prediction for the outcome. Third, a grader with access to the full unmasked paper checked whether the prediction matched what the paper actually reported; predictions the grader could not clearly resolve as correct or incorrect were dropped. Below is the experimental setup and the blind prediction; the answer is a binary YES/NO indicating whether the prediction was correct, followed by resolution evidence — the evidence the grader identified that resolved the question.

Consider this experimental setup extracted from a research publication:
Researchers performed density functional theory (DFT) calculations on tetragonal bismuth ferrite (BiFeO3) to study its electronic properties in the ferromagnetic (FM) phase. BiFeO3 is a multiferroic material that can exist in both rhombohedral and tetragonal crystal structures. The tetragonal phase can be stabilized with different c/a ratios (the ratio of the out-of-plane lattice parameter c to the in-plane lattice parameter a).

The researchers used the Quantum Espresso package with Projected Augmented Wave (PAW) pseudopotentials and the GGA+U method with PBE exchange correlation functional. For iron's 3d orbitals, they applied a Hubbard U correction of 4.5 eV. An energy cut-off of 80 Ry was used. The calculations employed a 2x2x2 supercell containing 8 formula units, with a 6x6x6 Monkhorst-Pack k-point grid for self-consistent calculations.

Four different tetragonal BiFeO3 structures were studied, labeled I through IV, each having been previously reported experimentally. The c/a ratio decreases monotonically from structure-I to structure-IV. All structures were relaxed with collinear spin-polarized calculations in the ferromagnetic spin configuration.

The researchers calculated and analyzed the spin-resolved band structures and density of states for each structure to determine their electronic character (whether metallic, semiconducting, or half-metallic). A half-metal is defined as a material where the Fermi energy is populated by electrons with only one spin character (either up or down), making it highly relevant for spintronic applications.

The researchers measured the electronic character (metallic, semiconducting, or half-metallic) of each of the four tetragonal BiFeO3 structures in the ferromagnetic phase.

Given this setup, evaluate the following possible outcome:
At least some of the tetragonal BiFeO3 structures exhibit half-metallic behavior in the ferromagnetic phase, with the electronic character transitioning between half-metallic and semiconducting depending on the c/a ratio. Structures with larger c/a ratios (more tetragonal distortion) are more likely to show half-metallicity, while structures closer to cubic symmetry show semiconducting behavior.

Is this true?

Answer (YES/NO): NO